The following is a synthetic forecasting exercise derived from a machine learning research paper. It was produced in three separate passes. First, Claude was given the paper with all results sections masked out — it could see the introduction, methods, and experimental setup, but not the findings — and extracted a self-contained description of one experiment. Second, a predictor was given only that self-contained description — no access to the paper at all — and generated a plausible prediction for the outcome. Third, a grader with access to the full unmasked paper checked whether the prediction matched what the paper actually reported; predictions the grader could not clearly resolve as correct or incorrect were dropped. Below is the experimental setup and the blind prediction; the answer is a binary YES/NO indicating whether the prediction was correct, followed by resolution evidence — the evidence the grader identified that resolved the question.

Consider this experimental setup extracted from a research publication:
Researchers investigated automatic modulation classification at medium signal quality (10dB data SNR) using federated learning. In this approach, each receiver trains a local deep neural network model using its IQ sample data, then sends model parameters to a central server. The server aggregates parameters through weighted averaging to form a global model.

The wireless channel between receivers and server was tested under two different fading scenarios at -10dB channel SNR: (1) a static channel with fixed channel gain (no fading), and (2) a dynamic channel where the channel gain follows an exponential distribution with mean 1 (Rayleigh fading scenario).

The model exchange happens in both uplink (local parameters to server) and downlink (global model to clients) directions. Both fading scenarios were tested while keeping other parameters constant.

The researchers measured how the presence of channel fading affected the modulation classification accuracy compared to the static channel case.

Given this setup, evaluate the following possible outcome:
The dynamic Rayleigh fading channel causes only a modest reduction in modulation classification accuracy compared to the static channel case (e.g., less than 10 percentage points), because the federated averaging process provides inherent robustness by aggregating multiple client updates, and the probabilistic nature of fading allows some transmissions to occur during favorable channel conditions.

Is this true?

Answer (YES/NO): NO